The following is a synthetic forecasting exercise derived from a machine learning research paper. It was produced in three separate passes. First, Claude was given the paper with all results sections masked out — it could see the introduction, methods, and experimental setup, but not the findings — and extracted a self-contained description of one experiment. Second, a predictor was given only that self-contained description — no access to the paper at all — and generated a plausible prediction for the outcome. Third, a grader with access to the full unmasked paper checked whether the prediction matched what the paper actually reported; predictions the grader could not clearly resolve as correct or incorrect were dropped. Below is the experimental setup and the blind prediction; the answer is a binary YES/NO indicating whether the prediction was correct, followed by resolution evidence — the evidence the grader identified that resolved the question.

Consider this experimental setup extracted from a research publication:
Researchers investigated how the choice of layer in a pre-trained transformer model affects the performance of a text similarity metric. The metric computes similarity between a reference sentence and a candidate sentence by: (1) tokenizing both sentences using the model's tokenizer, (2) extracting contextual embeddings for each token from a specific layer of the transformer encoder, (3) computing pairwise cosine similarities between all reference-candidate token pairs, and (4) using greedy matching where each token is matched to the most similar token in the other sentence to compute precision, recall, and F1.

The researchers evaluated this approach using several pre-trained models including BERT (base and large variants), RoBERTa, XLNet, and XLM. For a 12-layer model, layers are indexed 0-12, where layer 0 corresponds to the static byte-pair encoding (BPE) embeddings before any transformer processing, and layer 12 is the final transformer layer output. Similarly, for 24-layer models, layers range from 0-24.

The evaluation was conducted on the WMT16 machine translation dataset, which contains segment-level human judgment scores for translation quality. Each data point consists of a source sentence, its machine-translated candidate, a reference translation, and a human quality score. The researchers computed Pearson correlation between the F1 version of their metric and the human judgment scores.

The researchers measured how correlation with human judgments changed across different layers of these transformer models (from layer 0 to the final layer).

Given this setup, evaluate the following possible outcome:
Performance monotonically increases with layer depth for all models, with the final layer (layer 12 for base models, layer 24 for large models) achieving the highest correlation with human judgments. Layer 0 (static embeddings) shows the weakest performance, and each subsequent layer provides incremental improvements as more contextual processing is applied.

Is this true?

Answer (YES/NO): NO